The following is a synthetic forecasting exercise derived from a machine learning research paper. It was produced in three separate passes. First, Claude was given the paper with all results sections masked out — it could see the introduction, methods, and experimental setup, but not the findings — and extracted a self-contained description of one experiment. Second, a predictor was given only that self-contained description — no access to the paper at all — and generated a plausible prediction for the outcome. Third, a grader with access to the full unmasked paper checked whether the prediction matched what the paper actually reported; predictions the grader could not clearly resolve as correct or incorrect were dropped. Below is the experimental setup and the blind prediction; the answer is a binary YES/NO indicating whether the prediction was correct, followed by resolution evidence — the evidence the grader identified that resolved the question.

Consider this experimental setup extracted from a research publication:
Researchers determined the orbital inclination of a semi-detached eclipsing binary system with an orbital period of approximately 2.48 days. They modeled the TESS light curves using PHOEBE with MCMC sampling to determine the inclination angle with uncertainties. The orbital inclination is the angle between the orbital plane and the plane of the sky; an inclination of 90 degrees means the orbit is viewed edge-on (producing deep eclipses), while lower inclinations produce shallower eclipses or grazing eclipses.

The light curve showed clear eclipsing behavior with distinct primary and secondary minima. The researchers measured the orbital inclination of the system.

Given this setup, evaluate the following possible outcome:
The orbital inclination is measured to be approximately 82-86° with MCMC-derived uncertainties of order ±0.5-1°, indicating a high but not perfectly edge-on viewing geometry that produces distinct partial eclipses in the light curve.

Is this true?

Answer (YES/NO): NO